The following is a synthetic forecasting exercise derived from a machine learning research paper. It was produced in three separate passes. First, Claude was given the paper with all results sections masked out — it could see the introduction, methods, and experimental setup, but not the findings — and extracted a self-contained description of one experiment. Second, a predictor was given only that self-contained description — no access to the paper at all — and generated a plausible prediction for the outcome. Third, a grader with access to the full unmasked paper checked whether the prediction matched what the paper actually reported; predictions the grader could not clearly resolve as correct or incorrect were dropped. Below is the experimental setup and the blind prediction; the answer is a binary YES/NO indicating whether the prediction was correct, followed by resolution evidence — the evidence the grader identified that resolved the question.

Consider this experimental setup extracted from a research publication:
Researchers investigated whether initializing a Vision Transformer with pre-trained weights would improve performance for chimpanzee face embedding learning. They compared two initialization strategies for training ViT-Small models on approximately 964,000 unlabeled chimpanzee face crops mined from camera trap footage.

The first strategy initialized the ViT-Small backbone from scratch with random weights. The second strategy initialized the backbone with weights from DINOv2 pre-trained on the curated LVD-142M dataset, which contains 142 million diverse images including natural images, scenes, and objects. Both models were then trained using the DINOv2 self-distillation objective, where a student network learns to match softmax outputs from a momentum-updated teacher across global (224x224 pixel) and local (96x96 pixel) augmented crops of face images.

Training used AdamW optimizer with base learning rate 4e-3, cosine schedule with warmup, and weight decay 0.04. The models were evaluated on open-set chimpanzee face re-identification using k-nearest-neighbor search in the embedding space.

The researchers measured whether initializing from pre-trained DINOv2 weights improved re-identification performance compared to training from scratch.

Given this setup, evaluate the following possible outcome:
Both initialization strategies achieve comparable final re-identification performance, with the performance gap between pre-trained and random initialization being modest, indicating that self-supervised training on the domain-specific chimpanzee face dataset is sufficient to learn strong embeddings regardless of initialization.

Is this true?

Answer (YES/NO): YES